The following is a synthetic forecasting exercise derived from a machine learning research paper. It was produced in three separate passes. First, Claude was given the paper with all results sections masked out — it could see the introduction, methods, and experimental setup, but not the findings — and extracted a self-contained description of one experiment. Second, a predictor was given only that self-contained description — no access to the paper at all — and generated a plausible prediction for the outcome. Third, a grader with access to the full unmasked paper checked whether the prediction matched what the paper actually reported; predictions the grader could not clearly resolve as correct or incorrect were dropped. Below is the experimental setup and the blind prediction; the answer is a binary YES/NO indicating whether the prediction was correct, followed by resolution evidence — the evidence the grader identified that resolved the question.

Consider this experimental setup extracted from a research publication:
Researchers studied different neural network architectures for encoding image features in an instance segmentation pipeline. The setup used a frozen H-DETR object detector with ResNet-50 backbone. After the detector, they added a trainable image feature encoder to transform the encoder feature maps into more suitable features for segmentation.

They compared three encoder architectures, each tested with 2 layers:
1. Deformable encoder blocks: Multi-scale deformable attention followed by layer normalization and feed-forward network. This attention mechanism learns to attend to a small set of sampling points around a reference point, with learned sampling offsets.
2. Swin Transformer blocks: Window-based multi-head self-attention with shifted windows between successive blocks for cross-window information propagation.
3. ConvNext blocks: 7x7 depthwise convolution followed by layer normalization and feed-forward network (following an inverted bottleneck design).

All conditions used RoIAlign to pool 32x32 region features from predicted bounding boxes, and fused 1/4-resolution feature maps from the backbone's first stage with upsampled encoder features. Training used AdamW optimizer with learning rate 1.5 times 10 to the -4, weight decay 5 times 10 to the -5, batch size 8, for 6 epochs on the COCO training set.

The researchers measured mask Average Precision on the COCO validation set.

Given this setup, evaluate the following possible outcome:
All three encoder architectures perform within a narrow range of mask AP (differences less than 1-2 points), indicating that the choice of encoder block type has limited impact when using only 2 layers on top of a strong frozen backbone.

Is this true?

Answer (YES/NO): NO